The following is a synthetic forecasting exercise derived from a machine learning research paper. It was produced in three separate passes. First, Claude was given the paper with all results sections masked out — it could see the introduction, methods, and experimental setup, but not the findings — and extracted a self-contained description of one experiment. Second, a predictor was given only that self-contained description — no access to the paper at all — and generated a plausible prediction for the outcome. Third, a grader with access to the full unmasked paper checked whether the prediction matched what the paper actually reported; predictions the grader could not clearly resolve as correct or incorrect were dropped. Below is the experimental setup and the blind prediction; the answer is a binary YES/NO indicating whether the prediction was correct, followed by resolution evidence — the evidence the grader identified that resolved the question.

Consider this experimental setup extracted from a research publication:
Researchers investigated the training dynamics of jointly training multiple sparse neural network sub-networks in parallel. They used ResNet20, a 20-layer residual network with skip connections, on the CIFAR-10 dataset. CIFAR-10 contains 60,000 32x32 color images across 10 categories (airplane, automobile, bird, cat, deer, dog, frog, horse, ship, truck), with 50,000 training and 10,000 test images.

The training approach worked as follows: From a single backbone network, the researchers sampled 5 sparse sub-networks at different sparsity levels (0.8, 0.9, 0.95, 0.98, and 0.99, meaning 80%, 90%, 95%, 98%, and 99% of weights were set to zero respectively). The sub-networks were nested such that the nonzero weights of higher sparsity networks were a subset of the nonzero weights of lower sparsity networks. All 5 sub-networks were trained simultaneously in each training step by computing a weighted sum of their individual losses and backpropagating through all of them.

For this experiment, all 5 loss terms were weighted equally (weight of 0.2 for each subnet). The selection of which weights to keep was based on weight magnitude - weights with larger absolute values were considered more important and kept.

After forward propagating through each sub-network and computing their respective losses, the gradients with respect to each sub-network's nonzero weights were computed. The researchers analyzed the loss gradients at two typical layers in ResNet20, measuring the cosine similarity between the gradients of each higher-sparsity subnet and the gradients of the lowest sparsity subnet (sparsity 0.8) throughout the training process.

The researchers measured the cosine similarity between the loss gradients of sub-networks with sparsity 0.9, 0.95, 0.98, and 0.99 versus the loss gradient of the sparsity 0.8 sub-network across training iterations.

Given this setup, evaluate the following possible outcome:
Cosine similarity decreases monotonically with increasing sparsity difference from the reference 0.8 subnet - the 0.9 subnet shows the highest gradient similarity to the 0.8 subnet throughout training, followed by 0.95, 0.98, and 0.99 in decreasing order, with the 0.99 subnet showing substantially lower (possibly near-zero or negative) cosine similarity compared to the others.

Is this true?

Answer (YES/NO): NO